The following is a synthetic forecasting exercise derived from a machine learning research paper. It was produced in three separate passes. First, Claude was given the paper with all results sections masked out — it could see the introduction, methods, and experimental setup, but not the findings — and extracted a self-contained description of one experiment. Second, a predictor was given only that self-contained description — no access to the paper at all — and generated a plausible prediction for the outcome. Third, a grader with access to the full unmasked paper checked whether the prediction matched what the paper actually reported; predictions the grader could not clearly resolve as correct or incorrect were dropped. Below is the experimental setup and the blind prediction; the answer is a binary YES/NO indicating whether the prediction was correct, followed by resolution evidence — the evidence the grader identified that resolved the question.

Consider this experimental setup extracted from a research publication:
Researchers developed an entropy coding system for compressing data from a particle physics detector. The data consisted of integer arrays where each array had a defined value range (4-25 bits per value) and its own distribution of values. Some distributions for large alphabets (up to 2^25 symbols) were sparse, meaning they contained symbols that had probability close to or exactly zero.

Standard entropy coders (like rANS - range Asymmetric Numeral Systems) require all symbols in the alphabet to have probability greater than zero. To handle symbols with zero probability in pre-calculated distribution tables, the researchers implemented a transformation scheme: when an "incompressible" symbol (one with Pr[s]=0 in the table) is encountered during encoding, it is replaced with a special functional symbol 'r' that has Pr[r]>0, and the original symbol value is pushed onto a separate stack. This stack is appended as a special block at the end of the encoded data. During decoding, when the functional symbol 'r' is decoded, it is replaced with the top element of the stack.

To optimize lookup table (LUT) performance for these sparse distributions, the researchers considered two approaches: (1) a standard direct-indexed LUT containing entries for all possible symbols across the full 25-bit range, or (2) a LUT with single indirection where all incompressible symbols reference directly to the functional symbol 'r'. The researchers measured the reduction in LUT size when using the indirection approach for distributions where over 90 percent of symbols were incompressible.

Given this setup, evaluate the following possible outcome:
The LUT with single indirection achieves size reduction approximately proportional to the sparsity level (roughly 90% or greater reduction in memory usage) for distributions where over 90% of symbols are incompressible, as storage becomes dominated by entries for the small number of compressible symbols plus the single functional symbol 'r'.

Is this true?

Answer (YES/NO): YES